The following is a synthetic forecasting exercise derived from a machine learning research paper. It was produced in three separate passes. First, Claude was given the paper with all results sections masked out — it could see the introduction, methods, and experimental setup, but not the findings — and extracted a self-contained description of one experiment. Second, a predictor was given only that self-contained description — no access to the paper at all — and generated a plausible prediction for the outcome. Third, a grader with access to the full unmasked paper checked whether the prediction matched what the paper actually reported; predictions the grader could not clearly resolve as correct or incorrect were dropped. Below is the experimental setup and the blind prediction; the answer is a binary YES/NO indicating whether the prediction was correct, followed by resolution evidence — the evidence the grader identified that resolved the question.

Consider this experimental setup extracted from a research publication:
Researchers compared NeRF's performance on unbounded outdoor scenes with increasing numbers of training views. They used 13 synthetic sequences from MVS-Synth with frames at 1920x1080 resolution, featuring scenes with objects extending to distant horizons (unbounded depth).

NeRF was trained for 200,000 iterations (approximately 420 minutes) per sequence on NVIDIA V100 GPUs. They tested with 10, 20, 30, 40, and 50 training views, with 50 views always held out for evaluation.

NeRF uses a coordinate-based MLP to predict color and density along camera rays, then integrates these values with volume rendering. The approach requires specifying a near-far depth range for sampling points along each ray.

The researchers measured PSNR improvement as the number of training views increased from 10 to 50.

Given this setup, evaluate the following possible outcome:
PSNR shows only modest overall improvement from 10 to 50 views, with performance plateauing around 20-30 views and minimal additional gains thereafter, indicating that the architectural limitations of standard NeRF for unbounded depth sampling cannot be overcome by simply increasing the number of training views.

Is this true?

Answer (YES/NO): NO